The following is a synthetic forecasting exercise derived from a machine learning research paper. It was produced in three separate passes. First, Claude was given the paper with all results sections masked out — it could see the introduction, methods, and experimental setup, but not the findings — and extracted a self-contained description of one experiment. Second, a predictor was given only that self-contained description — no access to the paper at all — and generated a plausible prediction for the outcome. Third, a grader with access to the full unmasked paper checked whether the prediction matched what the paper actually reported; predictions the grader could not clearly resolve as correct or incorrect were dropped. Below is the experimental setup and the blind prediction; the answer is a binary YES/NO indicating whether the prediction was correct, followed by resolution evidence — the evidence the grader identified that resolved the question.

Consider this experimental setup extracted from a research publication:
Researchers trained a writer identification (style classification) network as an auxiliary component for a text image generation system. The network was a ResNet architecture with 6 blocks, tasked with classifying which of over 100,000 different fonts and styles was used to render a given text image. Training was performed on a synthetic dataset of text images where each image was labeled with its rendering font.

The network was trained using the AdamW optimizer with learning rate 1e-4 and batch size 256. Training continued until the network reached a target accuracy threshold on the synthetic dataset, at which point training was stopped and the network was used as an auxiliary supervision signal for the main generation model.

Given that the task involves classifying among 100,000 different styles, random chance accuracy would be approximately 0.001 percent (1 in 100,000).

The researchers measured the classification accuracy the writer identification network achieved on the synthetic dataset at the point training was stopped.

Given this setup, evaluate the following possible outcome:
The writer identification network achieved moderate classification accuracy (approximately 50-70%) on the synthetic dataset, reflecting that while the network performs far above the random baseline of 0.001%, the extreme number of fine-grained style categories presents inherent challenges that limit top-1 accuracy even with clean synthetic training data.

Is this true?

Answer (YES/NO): YES